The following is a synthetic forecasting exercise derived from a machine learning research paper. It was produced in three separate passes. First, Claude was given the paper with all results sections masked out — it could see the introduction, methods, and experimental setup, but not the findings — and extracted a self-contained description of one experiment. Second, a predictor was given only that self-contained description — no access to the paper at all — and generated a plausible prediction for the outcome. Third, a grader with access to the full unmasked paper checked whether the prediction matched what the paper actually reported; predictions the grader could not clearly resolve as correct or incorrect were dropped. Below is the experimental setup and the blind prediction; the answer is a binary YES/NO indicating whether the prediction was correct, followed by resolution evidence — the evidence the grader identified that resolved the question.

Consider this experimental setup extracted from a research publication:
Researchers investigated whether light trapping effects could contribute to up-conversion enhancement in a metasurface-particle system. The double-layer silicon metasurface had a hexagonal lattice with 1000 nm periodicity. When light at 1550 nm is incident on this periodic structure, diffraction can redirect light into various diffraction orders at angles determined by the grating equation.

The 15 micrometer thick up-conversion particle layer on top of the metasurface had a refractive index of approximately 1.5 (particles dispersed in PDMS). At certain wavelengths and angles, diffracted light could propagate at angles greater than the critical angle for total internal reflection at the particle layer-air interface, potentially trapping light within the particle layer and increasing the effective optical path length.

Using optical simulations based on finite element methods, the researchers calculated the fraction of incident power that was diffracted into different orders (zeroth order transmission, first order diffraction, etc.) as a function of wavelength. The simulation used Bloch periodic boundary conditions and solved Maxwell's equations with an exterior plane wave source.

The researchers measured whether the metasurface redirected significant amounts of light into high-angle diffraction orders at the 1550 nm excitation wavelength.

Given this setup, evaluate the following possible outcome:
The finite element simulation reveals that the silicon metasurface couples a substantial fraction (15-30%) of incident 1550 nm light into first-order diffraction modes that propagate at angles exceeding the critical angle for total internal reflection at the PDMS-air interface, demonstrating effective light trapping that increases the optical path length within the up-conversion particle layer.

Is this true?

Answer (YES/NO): YES